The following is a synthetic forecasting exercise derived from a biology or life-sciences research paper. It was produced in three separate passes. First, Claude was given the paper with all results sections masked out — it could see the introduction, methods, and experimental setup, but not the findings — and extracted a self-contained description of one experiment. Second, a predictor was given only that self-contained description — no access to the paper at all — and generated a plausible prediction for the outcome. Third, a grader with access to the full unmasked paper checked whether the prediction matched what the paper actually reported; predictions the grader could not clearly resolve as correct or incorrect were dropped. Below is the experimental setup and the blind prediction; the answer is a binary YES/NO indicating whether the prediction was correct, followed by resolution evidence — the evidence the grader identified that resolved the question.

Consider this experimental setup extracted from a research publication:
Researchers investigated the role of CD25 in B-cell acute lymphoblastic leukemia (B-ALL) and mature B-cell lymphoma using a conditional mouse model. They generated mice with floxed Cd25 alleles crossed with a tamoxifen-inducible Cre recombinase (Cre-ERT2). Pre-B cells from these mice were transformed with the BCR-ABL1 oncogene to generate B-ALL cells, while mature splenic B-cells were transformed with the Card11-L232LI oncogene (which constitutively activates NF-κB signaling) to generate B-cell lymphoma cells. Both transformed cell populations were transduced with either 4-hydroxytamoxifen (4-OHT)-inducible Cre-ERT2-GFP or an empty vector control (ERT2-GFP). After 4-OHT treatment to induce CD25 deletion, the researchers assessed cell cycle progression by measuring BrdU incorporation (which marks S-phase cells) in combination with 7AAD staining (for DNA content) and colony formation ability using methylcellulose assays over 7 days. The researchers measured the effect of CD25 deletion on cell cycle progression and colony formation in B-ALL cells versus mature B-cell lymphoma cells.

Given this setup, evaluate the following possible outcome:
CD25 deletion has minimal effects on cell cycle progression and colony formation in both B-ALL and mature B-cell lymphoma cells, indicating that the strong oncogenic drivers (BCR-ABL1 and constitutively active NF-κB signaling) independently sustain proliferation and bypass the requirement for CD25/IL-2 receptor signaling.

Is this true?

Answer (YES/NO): NO